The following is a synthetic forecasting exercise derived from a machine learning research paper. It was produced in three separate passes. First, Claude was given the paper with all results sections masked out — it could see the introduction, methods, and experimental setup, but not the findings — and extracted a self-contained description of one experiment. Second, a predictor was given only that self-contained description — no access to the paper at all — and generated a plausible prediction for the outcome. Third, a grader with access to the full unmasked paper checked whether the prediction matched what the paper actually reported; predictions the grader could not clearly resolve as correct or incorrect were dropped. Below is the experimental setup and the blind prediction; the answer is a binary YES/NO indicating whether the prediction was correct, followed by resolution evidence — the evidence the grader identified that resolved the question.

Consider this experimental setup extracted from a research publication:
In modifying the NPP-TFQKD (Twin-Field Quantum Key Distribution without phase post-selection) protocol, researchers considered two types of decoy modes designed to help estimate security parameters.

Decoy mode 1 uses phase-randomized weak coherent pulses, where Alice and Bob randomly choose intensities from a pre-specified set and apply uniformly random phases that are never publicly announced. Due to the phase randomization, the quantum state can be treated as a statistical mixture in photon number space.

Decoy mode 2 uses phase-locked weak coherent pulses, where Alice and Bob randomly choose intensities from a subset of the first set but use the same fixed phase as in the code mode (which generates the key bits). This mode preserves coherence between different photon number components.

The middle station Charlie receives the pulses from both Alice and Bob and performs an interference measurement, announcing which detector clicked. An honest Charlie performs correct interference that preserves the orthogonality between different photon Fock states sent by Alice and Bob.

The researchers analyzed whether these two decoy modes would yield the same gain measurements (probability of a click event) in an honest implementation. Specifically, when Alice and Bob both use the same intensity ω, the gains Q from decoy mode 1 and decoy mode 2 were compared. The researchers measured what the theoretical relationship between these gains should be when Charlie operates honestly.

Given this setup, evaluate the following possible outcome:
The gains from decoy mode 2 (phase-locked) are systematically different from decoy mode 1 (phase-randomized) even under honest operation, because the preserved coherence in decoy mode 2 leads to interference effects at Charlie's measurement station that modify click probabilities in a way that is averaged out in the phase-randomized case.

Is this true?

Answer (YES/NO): NO